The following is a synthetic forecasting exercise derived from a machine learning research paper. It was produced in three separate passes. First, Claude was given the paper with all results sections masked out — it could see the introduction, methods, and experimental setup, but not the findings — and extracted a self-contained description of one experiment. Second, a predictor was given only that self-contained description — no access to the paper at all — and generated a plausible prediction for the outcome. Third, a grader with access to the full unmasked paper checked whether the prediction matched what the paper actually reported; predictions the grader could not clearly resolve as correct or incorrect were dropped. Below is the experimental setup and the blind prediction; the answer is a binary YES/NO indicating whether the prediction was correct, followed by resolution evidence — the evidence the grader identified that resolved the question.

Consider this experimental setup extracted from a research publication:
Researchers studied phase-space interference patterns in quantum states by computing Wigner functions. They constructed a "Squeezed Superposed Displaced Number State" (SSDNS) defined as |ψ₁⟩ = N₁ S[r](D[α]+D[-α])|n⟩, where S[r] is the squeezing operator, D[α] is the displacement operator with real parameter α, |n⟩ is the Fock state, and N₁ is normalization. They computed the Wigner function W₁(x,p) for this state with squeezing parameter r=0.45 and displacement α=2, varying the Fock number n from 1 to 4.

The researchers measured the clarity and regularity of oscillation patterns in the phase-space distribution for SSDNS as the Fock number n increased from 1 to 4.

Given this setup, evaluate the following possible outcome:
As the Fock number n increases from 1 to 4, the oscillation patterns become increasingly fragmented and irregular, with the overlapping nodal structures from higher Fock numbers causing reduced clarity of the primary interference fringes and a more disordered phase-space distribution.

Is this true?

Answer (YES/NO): NO